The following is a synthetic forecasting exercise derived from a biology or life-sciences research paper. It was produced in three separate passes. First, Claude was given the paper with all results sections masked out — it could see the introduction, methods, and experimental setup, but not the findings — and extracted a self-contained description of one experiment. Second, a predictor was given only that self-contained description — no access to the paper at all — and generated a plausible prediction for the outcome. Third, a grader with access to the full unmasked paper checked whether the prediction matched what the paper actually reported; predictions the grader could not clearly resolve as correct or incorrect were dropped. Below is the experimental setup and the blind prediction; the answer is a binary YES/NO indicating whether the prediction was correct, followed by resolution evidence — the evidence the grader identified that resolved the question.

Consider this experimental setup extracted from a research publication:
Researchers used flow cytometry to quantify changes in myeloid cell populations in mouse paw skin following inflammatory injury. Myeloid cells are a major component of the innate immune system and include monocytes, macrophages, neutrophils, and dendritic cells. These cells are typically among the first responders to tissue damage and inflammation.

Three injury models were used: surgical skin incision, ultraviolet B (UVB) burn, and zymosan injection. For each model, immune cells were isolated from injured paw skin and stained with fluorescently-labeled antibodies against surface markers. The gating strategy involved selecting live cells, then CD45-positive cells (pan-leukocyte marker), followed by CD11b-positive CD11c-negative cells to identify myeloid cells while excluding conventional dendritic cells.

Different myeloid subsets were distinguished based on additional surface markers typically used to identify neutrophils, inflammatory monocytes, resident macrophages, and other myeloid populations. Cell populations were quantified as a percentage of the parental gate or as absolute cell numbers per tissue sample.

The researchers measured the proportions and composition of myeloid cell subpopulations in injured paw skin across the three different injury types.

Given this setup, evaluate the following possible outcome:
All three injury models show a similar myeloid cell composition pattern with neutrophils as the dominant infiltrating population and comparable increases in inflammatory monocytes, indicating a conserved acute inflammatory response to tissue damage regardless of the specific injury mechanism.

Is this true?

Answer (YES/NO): NO